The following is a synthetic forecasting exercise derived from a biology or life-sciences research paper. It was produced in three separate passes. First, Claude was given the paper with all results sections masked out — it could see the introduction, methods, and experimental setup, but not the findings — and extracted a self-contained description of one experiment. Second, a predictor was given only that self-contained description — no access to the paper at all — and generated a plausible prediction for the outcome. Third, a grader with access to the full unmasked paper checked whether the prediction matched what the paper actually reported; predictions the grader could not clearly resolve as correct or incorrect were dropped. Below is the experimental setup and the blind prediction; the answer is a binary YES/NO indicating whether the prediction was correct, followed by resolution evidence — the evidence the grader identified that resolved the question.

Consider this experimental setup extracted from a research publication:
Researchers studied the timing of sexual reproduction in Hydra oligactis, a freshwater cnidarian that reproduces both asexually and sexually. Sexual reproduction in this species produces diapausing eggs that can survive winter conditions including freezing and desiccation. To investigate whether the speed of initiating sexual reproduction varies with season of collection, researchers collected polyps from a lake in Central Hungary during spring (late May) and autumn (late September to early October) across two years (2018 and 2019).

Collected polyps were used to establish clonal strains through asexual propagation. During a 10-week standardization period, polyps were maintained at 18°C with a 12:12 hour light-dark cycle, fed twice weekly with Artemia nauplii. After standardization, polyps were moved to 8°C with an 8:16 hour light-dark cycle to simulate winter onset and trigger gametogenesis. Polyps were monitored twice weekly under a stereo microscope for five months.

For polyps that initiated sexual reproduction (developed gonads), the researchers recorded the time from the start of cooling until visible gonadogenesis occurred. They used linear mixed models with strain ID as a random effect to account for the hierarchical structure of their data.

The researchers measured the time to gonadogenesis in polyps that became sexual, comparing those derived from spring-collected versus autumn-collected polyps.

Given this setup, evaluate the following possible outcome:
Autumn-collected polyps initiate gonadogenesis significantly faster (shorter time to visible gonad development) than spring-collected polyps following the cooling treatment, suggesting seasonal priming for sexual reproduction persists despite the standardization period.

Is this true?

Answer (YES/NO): YES